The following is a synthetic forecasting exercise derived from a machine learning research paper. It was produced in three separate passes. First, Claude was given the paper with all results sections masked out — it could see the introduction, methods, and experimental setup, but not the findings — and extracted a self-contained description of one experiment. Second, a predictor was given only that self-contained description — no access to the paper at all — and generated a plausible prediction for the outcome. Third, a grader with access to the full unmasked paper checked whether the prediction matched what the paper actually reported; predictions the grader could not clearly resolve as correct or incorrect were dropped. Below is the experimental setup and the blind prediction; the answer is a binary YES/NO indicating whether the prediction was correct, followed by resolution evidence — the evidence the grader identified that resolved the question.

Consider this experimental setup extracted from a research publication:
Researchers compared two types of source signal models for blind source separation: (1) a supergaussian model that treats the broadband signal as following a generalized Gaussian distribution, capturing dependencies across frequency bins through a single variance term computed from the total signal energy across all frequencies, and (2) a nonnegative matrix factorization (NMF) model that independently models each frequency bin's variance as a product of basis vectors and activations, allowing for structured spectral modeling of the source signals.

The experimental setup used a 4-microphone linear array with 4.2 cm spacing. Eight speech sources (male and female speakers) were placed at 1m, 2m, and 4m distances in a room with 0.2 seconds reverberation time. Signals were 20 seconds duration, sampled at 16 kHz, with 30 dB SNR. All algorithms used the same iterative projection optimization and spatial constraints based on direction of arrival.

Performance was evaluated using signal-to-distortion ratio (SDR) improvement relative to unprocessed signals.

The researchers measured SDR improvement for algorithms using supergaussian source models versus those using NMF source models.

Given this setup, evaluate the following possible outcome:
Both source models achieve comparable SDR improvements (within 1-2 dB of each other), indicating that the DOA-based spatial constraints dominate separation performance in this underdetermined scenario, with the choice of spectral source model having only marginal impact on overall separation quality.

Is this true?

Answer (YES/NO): NO